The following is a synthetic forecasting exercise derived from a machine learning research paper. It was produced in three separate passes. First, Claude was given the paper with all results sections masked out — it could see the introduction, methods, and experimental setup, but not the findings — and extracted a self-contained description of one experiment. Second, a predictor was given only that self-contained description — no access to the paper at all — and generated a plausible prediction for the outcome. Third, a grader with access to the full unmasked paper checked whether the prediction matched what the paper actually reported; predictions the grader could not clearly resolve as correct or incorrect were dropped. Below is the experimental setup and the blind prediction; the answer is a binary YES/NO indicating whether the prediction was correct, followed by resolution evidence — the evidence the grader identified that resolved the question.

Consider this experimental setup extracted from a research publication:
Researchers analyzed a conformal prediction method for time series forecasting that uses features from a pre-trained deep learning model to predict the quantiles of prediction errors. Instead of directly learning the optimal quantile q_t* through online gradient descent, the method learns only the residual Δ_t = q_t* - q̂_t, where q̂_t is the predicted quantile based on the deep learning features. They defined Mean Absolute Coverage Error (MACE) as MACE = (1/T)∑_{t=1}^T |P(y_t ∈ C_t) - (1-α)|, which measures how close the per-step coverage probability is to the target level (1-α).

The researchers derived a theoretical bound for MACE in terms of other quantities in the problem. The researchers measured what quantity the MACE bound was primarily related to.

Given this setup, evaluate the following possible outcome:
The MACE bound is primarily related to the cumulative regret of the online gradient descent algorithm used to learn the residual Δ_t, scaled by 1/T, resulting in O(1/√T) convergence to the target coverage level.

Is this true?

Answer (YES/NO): NO